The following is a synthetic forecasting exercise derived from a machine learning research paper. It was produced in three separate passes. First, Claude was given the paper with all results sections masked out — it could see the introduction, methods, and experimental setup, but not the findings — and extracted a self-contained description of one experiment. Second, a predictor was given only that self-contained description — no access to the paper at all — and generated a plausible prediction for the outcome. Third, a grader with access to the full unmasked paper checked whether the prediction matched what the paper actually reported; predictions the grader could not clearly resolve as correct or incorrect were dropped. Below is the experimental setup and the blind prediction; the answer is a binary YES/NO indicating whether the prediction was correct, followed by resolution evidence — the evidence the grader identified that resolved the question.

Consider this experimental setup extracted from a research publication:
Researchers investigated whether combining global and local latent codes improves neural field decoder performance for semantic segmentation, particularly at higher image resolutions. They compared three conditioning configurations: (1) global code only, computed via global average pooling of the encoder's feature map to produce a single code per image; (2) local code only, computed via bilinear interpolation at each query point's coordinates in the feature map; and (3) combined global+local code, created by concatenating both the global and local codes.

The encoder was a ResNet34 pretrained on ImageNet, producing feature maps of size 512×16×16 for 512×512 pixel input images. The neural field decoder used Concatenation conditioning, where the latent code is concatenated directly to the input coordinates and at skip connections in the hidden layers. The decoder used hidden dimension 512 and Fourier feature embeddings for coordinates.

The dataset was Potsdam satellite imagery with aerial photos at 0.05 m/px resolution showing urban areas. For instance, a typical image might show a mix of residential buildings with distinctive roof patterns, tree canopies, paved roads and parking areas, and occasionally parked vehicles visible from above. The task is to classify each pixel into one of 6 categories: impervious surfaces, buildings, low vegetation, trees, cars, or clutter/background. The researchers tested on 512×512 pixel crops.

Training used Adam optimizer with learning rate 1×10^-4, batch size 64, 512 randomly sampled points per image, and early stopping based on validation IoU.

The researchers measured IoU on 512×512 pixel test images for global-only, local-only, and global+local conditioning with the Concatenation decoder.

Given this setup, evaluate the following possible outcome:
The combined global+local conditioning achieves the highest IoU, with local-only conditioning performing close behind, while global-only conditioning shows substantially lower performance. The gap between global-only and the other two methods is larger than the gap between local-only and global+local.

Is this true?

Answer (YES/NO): NO